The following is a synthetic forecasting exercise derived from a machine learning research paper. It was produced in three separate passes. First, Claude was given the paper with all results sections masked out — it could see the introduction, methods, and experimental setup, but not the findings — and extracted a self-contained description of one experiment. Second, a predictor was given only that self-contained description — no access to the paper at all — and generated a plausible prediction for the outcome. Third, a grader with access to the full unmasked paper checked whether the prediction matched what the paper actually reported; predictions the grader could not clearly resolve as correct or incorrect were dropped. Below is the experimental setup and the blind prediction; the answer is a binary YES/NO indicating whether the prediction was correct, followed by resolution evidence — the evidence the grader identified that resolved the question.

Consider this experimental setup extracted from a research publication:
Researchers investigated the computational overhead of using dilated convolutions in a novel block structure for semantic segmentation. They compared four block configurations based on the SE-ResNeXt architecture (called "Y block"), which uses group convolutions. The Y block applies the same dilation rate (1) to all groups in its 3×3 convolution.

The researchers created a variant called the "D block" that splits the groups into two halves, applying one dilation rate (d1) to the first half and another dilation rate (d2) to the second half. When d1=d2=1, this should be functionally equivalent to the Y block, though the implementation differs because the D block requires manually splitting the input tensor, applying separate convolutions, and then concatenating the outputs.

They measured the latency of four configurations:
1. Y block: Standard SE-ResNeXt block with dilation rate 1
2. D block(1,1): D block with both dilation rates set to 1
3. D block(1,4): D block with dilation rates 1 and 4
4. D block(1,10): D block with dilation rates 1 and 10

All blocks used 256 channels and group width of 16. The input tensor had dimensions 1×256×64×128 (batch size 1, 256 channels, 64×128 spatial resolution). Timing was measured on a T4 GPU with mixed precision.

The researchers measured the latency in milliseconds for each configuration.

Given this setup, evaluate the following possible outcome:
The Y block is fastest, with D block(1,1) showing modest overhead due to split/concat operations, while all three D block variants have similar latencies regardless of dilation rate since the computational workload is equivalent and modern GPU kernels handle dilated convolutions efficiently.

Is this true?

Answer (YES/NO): NO